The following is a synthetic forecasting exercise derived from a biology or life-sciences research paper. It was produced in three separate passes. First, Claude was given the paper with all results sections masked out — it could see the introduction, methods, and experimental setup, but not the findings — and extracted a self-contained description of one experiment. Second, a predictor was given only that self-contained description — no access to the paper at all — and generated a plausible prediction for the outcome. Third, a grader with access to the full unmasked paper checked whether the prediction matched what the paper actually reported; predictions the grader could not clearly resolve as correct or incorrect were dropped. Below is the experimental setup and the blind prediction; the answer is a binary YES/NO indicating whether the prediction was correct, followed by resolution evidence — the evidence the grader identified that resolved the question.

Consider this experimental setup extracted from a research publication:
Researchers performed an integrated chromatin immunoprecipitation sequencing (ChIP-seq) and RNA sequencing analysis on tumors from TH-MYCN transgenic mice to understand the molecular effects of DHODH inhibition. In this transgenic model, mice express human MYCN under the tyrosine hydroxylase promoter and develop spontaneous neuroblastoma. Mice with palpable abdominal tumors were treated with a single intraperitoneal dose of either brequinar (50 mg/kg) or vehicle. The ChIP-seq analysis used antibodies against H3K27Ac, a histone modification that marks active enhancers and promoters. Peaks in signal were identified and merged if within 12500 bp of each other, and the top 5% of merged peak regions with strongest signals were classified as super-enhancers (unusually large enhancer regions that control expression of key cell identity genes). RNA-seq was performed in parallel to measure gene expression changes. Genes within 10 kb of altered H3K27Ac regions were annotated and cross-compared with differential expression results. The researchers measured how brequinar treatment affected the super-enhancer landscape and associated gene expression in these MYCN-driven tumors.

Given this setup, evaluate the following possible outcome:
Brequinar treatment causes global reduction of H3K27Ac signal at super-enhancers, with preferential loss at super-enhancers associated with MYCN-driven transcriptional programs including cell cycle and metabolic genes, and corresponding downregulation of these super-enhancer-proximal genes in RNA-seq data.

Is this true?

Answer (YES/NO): NO